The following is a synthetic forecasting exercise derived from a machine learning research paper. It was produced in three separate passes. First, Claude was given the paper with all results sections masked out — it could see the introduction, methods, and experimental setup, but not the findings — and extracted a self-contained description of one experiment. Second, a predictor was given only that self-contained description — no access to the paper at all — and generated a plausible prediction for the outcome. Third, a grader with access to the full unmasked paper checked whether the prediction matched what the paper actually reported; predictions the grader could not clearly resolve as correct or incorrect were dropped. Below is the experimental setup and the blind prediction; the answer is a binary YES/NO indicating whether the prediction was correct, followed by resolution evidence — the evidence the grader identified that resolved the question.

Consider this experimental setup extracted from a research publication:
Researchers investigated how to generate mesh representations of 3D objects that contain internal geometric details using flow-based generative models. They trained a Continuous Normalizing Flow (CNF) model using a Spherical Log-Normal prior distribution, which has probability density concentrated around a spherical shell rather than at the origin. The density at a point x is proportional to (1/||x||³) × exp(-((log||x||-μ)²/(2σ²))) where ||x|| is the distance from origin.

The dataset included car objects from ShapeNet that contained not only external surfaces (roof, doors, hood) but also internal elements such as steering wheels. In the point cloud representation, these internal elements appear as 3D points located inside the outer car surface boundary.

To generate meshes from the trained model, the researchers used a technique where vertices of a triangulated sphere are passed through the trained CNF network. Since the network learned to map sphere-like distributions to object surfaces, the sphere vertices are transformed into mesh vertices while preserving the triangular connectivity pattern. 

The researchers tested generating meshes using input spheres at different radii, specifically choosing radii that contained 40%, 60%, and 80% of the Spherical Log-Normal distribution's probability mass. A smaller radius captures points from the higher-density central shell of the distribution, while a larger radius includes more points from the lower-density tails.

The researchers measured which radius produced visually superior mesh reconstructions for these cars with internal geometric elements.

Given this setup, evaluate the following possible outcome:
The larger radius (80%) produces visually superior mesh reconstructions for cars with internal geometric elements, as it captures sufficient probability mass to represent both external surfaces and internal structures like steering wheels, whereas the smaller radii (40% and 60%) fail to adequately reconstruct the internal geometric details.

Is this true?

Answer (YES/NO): YES